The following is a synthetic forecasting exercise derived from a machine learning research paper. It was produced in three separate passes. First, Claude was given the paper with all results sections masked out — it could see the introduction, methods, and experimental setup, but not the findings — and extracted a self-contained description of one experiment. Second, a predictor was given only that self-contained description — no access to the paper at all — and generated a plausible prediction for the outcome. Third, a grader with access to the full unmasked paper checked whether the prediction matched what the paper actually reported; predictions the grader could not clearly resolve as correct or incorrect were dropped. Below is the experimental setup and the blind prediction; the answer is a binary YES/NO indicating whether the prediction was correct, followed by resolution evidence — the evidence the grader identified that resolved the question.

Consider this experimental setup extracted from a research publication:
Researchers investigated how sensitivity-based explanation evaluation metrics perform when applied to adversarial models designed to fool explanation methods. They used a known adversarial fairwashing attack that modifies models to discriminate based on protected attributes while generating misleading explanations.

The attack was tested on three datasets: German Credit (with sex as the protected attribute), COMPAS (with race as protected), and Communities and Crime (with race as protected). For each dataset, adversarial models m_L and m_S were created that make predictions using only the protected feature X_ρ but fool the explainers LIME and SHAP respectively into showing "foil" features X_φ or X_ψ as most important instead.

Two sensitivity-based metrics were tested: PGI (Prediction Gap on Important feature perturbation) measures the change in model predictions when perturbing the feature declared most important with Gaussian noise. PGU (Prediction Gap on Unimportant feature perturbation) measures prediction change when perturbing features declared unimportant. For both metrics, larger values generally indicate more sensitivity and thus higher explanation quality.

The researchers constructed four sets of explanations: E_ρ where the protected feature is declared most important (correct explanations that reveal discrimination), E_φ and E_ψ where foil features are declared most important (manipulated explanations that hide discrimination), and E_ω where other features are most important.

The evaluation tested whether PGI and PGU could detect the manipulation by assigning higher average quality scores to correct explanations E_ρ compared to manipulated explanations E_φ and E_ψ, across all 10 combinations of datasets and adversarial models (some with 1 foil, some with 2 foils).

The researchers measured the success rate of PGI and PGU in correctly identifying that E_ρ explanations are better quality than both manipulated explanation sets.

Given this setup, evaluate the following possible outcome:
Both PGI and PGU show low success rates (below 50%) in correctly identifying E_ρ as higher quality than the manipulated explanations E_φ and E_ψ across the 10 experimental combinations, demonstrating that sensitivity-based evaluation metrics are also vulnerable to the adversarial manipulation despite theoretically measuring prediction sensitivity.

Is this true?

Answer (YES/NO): NO